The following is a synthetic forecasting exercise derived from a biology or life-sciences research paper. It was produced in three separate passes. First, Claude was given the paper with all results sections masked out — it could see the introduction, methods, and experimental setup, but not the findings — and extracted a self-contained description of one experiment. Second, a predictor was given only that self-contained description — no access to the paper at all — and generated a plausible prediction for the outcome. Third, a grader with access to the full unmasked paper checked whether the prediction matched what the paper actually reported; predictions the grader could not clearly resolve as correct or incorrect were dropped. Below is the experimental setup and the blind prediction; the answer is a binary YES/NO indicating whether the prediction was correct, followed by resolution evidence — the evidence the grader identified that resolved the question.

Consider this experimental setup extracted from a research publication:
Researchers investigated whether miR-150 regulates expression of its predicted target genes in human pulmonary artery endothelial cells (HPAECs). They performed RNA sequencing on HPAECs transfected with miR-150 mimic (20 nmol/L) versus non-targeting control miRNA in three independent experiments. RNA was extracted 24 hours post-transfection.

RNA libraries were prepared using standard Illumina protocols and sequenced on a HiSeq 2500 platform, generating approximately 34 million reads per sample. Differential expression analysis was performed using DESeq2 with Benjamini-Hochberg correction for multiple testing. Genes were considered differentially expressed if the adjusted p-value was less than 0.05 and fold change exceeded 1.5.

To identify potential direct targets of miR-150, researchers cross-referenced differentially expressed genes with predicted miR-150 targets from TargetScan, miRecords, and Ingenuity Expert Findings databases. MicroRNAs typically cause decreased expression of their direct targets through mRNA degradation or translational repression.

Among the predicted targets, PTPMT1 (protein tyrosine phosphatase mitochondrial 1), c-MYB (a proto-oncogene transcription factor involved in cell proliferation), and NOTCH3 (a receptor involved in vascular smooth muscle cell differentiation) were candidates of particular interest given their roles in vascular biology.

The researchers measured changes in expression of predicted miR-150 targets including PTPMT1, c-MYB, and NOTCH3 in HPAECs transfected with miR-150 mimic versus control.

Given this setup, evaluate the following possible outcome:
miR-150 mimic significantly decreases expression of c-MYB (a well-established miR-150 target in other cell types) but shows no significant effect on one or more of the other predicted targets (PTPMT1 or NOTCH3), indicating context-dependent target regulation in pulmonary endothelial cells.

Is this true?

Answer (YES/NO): NO